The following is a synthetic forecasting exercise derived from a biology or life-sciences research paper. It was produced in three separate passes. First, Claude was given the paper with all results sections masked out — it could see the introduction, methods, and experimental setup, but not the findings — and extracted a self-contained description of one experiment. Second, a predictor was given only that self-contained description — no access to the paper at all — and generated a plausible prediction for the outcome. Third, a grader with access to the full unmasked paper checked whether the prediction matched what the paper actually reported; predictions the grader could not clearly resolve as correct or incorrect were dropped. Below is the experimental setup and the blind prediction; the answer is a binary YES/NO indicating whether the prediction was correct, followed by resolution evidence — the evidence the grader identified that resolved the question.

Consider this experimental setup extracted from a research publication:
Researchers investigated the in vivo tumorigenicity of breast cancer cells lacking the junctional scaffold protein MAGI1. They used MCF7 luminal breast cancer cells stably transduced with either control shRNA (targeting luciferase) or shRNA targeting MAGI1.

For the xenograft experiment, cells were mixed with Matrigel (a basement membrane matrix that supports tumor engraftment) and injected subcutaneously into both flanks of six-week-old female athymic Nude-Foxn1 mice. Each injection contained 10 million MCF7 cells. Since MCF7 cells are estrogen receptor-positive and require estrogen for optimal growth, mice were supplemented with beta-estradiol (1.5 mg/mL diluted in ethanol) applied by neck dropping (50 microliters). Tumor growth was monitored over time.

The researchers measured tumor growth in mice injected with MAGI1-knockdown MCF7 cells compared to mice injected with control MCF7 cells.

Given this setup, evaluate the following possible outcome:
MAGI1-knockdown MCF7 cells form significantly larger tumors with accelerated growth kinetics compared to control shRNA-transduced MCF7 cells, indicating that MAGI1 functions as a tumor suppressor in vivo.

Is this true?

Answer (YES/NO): YES